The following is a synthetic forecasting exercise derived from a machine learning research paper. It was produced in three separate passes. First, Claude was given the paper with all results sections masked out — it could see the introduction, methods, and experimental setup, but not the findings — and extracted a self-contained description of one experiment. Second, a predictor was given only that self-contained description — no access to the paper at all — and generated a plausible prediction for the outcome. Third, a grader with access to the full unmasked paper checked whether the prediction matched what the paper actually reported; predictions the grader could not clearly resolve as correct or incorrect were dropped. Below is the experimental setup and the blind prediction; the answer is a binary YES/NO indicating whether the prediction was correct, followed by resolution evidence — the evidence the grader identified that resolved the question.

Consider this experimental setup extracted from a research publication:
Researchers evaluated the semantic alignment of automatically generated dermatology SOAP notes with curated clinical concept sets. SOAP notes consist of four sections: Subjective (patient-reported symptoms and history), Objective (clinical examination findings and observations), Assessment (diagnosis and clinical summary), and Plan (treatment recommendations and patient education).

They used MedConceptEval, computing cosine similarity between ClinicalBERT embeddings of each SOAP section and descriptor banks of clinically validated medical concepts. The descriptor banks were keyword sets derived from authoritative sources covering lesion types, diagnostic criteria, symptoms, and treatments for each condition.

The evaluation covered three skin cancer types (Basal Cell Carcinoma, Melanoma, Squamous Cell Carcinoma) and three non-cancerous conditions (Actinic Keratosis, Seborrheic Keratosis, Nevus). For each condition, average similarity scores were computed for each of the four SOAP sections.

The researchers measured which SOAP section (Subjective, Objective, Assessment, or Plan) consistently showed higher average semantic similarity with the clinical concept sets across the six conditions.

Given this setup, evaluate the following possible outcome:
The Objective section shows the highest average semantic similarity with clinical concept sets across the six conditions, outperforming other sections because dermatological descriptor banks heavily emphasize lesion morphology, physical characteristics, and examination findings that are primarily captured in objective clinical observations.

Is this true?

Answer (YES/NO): NO